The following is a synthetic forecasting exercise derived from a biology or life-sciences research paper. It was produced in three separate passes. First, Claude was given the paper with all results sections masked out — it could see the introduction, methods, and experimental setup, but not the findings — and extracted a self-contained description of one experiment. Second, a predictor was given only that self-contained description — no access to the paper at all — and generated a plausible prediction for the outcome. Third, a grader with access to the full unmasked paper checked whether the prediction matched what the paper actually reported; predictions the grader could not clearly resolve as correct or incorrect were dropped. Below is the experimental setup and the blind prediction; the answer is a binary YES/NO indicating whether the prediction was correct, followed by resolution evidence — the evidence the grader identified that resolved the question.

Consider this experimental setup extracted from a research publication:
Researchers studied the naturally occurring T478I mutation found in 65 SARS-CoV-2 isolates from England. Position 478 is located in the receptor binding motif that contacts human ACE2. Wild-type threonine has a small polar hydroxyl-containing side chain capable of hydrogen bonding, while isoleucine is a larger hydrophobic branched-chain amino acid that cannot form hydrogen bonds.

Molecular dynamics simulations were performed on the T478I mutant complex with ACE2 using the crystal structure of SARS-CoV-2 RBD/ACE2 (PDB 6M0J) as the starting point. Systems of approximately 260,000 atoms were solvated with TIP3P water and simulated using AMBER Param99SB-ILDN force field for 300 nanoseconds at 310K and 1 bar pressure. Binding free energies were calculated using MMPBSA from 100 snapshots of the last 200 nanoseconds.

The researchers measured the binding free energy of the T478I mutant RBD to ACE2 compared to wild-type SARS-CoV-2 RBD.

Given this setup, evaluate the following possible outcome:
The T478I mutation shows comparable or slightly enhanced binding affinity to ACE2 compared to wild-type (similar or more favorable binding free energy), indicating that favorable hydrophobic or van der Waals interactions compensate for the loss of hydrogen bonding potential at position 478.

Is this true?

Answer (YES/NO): YES